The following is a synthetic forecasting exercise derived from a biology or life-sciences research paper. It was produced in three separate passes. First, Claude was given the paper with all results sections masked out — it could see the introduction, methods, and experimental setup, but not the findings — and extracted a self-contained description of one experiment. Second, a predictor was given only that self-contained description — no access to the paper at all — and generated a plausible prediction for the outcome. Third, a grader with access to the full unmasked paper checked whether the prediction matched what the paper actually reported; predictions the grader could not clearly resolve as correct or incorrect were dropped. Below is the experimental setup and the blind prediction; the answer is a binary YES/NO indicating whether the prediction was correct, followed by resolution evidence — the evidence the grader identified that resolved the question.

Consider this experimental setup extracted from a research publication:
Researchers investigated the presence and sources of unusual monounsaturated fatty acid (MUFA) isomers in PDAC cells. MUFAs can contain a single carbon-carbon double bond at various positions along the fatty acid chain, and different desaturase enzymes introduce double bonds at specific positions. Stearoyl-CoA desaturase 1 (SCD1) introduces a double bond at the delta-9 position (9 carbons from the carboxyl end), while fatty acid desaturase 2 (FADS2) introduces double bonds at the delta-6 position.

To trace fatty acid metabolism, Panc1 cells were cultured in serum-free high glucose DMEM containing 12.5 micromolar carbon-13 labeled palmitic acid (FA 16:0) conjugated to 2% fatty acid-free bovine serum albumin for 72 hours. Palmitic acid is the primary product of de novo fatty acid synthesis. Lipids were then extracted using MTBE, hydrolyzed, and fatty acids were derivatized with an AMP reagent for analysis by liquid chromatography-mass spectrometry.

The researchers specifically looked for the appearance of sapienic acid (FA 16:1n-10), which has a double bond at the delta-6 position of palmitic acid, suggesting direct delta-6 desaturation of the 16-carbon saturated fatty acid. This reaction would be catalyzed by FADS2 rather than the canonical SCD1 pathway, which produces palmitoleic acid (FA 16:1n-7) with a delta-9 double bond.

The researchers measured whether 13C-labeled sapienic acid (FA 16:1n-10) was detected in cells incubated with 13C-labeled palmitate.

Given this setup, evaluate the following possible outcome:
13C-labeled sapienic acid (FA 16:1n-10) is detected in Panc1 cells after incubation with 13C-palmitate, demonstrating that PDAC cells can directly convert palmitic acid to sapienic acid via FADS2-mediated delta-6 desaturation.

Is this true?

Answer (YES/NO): YES